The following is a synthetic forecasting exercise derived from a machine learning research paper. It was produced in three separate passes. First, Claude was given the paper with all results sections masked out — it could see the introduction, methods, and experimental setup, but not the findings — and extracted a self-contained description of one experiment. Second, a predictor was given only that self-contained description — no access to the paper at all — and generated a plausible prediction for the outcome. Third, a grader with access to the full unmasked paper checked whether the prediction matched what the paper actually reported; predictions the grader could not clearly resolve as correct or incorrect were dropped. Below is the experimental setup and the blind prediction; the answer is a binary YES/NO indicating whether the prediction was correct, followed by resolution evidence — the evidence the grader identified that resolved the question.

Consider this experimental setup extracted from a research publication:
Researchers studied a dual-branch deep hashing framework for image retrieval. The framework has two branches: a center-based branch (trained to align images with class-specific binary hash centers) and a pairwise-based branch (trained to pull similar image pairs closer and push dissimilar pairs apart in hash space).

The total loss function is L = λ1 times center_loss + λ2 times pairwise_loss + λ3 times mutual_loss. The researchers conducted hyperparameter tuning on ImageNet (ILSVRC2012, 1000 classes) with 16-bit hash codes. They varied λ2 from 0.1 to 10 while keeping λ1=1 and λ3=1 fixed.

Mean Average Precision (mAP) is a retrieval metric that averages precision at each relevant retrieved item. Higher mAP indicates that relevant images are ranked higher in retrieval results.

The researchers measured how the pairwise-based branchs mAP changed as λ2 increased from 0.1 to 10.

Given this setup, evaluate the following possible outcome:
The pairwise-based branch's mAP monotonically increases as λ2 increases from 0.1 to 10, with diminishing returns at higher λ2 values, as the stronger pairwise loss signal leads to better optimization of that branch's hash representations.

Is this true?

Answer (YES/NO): NO